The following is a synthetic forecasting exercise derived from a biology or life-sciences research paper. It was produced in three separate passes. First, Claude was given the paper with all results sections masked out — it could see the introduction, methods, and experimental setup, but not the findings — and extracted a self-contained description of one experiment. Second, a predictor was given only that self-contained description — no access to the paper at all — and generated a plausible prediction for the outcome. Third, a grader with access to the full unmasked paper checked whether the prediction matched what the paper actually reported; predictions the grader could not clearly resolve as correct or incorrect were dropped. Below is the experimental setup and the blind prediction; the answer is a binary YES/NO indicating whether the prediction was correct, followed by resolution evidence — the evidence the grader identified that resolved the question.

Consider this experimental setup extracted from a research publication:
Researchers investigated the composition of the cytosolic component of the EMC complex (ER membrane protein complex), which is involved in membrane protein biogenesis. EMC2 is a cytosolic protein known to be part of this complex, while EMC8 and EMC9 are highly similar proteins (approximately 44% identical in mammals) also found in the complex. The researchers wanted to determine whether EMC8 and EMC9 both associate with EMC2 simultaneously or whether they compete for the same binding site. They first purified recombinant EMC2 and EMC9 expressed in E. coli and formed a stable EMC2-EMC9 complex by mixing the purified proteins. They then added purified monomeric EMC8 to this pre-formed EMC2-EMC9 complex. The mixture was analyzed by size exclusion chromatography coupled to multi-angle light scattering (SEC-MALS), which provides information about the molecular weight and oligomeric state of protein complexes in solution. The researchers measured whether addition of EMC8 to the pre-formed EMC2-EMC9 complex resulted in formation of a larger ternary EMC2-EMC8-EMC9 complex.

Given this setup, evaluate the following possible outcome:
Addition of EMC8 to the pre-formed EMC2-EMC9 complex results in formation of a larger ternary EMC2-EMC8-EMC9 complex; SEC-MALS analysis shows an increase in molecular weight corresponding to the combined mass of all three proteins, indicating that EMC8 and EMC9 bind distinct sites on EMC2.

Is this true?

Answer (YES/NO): NO